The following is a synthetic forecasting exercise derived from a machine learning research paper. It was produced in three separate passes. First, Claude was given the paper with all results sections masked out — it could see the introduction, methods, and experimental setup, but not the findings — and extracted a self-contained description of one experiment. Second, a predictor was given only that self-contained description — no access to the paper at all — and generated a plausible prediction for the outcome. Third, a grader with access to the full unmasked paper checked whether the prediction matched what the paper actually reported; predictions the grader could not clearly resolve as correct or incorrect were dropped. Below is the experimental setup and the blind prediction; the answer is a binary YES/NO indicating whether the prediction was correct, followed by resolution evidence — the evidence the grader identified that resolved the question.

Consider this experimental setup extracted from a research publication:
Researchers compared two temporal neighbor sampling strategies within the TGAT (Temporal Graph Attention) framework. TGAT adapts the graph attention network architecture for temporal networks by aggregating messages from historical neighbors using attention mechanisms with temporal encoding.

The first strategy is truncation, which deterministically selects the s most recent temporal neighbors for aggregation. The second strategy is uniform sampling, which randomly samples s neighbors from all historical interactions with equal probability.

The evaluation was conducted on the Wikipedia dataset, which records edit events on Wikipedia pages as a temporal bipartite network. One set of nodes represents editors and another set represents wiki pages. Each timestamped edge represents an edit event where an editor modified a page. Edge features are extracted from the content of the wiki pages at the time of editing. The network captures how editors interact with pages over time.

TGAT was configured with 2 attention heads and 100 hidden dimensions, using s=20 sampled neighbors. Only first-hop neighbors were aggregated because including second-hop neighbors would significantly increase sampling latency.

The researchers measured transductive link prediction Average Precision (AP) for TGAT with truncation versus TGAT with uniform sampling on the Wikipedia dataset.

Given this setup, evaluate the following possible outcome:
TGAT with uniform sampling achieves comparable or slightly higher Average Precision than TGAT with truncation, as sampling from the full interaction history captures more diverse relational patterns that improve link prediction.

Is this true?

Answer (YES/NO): NO